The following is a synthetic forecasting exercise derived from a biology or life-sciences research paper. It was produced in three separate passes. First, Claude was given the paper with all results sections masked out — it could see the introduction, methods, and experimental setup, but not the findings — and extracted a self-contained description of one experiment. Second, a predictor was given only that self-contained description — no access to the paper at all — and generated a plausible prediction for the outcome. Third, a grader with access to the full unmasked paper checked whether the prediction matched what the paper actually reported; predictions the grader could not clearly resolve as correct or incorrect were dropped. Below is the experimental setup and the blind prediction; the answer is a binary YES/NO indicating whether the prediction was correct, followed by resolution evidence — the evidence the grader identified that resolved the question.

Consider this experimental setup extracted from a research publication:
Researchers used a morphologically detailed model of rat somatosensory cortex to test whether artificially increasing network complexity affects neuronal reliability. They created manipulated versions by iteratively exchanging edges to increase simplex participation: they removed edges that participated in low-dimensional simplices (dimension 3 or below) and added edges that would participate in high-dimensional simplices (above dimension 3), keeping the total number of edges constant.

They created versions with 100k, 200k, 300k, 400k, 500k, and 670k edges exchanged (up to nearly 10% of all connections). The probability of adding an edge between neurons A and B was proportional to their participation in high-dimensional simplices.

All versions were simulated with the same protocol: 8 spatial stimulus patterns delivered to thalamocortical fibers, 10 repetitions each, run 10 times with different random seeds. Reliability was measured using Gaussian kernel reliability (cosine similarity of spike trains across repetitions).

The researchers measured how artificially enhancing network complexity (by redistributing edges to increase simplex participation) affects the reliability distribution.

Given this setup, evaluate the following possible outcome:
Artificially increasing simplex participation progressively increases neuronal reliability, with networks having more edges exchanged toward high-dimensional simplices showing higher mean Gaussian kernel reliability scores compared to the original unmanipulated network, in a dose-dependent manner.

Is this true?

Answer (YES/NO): YES